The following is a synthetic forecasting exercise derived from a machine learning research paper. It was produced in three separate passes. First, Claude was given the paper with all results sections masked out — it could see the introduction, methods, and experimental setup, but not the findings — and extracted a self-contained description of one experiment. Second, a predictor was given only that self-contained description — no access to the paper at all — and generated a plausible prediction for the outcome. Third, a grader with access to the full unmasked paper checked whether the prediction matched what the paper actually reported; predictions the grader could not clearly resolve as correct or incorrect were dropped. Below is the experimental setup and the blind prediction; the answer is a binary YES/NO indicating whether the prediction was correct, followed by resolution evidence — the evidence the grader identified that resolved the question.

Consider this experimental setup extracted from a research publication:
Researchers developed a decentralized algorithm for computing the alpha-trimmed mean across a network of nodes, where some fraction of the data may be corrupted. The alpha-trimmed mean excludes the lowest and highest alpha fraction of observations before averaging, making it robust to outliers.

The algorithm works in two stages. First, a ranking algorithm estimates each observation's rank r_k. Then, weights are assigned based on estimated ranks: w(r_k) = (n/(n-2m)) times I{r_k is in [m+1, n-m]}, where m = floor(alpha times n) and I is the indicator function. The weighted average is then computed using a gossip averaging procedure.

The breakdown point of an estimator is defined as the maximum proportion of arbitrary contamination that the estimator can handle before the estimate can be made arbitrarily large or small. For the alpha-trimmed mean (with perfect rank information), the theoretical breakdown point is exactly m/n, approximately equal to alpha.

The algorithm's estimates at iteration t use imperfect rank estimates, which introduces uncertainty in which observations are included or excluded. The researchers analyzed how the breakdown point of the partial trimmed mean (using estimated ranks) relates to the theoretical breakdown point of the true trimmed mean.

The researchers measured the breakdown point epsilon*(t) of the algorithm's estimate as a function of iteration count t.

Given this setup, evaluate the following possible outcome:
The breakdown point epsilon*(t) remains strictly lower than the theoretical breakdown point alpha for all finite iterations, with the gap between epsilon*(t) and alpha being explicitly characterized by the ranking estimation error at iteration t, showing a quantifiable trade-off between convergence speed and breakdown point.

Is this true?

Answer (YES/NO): NO